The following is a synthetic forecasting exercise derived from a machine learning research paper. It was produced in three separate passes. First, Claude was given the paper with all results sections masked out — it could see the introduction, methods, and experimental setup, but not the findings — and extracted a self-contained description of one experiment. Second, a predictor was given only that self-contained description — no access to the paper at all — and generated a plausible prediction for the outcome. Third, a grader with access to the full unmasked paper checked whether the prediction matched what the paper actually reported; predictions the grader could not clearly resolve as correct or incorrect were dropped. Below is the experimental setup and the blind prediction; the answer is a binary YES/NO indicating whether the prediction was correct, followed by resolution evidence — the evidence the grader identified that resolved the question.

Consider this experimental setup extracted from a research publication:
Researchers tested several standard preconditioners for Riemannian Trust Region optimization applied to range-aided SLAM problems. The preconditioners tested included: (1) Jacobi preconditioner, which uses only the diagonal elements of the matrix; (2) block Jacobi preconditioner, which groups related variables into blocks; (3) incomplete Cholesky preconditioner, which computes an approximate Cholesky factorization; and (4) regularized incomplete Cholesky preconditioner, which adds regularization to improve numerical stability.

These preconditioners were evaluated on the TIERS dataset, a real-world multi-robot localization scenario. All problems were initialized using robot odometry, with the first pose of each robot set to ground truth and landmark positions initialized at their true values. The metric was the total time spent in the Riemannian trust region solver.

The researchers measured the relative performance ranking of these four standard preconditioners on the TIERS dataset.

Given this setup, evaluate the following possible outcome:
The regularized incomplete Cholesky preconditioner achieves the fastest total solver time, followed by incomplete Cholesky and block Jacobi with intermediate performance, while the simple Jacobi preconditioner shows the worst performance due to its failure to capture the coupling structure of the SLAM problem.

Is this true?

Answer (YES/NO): NO